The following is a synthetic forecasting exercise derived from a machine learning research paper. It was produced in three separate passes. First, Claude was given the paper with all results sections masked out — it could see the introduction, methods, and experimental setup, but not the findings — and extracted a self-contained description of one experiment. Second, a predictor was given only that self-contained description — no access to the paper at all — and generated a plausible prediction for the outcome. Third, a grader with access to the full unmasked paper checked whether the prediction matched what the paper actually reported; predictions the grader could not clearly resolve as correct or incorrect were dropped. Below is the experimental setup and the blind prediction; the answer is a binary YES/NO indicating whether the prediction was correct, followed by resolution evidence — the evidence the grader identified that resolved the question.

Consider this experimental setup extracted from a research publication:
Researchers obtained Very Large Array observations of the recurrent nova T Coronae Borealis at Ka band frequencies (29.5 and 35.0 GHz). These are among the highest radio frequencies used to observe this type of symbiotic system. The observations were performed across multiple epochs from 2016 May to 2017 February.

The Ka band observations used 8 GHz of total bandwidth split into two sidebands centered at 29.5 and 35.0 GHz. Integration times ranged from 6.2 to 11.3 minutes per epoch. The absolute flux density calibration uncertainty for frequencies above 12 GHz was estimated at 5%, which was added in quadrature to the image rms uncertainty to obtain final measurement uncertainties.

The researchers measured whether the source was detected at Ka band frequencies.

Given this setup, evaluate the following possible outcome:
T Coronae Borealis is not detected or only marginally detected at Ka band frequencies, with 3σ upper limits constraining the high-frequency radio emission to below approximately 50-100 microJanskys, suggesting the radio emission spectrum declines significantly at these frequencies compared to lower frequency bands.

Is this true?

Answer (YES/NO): NO